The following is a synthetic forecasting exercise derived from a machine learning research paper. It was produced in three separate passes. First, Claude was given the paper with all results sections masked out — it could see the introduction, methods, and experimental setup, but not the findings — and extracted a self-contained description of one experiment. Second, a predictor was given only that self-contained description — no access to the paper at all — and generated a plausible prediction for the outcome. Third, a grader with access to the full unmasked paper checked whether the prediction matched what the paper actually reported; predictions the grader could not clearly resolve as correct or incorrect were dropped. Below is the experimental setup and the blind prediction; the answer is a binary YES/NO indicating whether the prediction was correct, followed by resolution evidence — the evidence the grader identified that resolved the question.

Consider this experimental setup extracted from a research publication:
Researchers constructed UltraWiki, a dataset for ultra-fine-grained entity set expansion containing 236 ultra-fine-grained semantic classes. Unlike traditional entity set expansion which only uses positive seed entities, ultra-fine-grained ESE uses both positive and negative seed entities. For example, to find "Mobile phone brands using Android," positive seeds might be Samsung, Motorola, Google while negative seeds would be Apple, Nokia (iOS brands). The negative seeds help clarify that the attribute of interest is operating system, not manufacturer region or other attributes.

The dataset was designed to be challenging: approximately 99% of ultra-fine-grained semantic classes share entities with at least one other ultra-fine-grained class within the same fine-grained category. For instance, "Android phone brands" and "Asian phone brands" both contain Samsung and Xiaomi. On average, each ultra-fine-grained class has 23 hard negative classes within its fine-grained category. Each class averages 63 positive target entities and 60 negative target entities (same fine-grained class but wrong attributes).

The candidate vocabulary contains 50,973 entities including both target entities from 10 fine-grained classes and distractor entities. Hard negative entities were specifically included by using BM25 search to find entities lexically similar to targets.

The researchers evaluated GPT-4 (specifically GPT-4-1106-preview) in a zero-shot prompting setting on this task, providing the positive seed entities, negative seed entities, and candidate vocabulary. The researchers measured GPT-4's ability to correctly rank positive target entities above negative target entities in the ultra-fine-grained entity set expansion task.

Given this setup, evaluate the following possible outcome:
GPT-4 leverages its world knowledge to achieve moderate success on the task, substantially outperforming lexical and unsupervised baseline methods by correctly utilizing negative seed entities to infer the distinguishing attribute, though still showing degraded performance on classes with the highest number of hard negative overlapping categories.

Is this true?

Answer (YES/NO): NO